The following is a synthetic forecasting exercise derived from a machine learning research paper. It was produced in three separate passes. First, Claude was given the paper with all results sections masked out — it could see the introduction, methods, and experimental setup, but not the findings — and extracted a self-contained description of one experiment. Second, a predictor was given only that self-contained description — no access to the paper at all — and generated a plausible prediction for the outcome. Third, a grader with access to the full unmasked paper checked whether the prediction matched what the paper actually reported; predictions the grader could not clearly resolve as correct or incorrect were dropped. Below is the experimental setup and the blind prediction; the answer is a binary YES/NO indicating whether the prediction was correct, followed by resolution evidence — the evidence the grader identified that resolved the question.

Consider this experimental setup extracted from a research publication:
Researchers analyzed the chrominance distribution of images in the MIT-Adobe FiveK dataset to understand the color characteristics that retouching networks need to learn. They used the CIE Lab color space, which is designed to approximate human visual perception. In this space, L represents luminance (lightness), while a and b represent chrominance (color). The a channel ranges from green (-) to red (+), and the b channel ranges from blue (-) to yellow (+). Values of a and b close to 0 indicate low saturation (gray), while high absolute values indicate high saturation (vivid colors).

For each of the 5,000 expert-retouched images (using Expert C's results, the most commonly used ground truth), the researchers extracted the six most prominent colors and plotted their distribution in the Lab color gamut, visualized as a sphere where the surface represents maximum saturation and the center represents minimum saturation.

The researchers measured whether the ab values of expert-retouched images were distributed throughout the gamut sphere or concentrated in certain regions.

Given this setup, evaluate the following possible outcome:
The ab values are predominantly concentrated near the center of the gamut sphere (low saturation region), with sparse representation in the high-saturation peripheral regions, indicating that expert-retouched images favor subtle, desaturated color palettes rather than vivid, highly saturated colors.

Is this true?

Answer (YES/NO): YES